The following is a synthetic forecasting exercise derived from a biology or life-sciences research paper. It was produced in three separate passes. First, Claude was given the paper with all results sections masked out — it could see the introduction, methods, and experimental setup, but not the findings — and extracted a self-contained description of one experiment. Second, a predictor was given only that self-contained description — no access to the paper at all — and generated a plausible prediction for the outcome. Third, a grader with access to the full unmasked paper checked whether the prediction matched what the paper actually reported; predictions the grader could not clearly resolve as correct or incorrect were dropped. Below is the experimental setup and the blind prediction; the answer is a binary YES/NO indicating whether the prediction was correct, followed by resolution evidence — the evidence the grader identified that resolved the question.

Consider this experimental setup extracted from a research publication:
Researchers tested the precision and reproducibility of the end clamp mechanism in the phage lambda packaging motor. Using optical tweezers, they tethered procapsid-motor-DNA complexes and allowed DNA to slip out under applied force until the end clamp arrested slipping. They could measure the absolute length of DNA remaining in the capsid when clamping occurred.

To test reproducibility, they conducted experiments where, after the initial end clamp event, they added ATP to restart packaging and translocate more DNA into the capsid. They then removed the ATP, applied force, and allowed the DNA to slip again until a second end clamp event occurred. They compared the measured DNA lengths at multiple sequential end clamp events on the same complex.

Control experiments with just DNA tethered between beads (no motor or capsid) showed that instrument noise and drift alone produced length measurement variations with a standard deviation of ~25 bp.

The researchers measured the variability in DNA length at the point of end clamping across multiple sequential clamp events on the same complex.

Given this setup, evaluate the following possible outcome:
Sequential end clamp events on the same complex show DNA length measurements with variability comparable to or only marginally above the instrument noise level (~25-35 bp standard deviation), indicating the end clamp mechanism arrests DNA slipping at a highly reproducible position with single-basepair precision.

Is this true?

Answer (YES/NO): YES